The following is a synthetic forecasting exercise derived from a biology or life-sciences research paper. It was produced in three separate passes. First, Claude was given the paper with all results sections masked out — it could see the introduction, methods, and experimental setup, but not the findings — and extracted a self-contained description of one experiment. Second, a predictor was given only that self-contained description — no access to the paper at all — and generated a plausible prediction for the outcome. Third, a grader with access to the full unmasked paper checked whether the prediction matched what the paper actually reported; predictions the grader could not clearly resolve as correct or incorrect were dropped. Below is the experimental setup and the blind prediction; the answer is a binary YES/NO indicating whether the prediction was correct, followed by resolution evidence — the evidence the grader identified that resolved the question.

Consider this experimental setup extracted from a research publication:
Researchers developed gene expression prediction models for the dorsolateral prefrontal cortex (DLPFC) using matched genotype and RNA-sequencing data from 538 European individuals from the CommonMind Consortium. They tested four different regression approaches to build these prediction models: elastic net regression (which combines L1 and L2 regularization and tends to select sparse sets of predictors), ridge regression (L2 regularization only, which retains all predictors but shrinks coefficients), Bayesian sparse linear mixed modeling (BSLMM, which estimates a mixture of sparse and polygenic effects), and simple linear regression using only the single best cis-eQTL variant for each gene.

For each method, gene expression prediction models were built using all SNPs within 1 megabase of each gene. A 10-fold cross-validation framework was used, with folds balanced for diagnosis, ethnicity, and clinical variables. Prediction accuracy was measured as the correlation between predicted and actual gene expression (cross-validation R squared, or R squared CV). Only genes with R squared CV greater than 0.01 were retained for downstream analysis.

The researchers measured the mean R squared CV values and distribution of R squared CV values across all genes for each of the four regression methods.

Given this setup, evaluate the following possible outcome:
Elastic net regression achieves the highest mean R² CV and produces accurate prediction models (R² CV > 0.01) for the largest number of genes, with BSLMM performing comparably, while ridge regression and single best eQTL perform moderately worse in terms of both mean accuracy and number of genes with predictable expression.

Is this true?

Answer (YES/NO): NO